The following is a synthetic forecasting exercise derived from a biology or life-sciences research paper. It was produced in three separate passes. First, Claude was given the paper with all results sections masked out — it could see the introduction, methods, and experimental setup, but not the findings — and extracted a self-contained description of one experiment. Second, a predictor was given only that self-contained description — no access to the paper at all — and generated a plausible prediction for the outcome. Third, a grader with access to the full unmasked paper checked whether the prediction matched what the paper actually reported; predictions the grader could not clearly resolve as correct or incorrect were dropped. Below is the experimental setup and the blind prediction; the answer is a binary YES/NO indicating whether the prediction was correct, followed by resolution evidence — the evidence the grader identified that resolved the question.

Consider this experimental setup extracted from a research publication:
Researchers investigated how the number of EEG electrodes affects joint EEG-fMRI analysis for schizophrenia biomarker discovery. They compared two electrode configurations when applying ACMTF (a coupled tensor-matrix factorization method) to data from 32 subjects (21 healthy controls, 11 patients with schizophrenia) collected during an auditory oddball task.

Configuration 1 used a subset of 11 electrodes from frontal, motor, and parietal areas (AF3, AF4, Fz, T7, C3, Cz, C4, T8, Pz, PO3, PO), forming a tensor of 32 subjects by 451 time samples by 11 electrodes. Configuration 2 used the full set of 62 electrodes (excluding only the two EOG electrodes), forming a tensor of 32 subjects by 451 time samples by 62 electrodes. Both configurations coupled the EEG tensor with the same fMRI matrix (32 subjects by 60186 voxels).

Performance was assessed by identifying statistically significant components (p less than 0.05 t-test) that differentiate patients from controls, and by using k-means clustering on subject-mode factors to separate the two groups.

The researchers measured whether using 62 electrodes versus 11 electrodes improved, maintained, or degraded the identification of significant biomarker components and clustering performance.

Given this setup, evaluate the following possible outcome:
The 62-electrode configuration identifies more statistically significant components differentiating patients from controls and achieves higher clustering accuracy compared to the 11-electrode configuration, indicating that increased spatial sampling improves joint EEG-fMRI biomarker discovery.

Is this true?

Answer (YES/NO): NO